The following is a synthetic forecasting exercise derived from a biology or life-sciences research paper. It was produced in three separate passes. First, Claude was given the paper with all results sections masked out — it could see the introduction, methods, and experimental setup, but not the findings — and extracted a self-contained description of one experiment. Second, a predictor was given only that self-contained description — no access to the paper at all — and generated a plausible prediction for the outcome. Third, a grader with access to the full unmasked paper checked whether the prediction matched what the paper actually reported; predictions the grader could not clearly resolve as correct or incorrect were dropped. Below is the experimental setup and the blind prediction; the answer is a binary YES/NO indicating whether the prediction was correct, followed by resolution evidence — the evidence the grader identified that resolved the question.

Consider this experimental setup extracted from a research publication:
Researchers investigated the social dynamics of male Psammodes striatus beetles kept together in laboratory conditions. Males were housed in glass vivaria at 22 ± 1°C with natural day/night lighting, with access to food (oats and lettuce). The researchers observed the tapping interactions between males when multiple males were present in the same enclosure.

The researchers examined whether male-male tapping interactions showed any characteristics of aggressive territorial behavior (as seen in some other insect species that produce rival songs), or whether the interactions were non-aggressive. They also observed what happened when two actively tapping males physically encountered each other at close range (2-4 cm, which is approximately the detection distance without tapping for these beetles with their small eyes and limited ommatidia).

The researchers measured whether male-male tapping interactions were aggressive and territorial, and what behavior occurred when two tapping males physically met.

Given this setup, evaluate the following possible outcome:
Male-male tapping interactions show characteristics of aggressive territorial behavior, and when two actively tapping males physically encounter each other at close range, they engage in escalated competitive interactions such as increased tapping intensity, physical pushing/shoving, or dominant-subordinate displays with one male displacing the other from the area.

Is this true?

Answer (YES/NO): NO